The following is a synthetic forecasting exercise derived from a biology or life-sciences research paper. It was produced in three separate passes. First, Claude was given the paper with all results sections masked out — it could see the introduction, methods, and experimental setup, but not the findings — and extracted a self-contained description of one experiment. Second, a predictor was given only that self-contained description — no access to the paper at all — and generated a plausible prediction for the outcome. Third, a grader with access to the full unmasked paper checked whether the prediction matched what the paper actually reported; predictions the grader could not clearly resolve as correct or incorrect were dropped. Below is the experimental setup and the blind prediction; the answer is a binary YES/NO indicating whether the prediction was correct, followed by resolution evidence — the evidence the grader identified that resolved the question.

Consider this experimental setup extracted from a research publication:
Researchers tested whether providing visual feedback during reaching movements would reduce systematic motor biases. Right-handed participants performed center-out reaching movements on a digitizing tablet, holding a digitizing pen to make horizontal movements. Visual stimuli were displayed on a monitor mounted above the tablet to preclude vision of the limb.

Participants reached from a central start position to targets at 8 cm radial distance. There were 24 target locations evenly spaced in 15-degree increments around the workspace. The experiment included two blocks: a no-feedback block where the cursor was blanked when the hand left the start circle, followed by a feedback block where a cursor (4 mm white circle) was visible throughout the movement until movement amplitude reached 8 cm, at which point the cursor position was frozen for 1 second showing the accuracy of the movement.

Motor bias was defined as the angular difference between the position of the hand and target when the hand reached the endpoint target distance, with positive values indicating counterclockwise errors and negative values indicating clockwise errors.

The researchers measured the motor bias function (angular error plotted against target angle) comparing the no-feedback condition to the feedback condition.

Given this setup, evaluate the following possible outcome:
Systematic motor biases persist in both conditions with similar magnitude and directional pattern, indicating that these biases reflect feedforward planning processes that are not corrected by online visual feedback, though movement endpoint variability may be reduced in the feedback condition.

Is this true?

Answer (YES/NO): NO